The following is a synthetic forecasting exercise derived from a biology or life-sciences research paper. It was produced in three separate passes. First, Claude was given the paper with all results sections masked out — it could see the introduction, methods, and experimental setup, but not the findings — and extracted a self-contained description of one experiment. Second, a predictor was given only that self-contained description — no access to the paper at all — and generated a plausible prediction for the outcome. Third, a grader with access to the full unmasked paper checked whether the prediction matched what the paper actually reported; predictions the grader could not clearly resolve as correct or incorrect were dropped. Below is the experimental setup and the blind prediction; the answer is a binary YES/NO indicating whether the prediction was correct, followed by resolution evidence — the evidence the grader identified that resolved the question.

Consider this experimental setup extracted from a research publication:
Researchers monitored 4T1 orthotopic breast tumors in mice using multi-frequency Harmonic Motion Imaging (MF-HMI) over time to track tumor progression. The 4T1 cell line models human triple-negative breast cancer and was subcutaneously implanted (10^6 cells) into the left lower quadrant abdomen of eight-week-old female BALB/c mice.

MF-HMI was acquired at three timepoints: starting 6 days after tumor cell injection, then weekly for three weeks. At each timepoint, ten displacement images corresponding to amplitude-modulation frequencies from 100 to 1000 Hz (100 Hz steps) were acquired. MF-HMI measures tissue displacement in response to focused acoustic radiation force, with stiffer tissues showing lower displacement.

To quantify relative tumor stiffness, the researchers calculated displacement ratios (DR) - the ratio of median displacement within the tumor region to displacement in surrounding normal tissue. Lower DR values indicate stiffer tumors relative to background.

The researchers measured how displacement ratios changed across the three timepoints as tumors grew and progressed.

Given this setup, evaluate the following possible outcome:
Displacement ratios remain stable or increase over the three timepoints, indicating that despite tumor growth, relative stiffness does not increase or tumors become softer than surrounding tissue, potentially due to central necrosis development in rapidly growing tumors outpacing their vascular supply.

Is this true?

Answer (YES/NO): NO